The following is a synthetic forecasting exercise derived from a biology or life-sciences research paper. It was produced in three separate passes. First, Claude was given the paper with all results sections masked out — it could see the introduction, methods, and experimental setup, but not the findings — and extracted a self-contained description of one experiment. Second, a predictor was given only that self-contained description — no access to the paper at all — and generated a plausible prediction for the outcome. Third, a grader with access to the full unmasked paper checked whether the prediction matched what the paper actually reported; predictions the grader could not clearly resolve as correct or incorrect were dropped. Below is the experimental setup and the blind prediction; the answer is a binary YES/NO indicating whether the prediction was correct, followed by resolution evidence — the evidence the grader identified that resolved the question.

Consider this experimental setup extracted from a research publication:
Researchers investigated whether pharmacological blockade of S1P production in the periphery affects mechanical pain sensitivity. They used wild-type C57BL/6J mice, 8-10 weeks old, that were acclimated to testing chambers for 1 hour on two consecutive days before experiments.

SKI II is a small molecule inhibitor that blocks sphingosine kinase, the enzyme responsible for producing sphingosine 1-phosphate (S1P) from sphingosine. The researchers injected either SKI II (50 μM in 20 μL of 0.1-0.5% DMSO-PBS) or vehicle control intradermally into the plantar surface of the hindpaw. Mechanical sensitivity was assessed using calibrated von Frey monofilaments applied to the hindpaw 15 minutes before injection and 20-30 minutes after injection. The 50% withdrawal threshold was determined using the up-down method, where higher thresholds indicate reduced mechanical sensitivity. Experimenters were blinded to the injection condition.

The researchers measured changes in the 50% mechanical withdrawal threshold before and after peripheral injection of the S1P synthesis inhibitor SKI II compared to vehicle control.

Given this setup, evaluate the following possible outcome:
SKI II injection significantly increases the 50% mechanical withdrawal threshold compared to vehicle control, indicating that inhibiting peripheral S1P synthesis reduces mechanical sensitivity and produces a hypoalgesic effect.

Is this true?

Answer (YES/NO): YES